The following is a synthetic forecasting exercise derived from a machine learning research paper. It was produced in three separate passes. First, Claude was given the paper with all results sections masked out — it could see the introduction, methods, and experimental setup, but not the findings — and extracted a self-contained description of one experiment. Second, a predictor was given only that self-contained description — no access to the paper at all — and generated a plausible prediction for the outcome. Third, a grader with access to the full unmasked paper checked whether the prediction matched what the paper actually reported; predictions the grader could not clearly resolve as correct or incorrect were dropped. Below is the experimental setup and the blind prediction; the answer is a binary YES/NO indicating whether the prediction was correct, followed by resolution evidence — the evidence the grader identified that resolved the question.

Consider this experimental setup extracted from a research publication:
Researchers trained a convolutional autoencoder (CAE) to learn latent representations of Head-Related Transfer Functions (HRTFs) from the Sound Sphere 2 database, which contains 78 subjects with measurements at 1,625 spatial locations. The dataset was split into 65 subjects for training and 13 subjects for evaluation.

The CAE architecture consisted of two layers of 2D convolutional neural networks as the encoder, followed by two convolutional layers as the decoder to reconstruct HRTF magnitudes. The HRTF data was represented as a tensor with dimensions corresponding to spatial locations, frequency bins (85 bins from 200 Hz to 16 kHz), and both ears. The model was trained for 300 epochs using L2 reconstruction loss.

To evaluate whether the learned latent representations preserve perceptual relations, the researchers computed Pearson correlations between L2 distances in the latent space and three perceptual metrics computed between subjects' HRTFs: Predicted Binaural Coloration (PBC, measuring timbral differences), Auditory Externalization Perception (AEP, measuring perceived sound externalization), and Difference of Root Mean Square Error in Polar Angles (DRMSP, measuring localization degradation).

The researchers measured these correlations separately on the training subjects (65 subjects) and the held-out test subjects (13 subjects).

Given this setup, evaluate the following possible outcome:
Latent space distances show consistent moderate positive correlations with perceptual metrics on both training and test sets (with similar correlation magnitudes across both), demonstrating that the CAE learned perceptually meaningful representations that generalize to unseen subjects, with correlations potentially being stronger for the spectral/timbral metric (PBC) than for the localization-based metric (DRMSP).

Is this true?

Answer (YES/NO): NO